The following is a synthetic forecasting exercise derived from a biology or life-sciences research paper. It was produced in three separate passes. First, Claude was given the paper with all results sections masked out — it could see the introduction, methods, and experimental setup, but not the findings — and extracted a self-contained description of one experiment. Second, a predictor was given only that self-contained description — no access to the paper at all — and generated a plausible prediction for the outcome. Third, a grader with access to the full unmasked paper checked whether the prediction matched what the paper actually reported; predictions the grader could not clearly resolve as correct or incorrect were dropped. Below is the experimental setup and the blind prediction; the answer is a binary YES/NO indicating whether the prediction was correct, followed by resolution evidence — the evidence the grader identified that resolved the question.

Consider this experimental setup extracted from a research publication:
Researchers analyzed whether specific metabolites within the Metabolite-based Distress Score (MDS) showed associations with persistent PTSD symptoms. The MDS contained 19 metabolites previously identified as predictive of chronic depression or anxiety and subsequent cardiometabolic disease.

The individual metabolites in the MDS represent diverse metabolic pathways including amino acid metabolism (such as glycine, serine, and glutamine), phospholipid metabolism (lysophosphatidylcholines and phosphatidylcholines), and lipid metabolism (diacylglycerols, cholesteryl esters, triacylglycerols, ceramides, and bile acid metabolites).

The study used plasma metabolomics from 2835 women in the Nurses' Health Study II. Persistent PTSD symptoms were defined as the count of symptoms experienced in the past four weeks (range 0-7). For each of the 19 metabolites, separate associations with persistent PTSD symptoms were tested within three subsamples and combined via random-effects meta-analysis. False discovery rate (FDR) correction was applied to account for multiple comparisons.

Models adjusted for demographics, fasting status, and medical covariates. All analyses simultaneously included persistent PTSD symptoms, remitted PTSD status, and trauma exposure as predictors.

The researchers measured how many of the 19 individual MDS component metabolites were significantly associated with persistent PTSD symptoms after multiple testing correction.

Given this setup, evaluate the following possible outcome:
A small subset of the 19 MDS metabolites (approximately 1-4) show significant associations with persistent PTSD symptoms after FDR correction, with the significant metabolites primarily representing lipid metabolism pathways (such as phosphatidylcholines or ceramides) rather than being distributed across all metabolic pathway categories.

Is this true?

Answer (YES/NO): NO